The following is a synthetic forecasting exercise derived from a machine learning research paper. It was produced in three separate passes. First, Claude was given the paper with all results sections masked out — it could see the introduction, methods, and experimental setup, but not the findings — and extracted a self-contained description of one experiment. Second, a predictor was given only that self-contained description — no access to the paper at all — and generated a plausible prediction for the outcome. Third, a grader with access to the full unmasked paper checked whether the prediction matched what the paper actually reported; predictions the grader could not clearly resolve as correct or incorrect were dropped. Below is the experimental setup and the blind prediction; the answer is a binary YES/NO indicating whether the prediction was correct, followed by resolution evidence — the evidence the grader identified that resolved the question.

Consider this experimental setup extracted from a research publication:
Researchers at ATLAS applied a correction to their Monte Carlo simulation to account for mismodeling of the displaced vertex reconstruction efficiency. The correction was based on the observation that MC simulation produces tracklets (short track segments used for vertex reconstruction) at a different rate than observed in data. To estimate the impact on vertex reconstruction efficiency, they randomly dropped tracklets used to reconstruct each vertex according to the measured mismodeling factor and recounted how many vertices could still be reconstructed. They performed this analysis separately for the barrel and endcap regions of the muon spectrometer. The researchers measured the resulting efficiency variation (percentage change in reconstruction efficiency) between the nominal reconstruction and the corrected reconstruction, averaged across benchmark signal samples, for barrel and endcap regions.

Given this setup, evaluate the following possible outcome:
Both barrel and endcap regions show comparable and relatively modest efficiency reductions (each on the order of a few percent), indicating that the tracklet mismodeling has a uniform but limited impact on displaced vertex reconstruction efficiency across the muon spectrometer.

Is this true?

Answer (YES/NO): NO